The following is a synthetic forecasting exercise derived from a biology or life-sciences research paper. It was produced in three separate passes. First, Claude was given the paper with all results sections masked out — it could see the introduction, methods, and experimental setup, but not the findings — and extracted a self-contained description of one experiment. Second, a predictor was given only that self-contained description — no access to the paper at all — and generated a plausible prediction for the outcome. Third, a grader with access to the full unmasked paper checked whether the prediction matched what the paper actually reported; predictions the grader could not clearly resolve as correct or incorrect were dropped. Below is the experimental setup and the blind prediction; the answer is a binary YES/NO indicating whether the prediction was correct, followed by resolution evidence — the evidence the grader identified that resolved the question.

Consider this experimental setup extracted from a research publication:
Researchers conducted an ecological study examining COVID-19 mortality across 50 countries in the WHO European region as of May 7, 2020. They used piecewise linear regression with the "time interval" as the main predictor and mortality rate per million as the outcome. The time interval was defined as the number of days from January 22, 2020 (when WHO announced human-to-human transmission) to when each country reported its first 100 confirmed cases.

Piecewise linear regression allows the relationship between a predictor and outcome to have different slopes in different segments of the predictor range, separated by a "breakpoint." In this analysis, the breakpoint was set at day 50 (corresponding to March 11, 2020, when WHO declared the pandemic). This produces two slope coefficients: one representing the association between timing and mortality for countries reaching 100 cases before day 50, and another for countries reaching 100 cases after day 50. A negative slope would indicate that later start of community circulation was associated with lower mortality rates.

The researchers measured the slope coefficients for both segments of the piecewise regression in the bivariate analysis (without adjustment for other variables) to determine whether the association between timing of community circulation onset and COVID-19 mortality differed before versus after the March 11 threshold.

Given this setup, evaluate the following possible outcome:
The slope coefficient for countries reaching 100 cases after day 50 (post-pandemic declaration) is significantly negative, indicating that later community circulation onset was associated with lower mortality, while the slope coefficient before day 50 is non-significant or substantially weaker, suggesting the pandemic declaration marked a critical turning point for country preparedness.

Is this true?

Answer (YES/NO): NO